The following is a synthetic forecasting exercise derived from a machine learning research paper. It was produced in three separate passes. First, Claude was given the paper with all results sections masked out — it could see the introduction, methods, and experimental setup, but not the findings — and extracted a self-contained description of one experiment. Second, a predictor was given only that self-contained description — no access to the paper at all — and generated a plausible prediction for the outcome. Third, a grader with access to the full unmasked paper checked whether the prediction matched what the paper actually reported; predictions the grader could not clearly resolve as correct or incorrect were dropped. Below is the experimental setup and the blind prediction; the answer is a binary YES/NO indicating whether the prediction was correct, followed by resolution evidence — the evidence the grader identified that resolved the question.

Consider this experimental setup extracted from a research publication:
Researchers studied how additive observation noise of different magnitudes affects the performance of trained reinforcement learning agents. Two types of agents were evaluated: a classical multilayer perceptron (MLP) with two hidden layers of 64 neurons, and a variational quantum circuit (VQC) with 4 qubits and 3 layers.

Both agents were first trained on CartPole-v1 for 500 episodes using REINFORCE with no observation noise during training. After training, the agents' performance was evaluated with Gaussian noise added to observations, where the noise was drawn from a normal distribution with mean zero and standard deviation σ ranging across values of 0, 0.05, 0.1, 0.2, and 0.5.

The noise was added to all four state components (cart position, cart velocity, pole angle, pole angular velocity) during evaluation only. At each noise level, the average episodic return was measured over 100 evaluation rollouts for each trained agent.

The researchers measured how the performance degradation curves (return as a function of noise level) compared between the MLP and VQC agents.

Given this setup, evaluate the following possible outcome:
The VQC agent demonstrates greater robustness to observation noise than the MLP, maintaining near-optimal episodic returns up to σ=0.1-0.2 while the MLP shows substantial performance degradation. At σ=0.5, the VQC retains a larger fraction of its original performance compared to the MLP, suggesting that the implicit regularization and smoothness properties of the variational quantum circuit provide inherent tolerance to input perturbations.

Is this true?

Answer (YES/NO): NO